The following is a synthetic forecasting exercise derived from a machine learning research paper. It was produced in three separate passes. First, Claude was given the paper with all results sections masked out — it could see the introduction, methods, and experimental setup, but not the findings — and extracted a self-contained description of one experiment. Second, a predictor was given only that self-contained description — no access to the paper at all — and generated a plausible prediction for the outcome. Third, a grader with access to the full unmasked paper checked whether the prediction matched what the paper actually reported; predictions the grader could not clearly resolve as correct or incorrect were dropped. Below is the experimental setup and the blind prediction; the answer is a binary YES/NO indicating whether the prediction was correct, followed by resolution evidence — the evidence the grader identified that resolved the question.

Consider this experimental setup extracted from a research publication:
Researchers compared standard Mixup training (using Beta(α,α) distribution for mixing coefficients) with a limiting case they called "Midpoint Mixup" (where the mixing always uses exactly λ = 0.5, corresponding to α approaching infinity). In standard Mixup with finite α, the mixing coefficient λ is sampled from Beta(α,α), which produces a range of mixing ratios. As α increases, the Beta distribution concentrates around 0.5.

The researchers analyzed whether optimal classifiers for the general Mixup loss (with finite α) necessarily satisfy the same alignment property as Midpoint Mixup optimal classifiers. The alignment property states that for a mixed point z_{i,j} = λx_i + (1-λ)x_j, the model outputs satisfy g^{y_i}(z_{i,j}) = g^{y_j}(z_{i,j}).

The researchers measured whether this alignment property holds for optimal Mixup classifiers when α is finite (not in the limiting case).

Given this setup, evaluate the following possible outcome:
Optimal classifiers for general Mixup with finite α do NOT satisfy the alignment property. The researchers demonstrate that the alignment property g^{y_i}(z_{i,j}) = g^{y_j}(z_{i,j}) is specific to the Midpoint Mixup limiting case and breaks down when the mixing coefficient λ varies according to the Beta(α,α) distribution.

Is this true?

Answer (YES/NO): YES